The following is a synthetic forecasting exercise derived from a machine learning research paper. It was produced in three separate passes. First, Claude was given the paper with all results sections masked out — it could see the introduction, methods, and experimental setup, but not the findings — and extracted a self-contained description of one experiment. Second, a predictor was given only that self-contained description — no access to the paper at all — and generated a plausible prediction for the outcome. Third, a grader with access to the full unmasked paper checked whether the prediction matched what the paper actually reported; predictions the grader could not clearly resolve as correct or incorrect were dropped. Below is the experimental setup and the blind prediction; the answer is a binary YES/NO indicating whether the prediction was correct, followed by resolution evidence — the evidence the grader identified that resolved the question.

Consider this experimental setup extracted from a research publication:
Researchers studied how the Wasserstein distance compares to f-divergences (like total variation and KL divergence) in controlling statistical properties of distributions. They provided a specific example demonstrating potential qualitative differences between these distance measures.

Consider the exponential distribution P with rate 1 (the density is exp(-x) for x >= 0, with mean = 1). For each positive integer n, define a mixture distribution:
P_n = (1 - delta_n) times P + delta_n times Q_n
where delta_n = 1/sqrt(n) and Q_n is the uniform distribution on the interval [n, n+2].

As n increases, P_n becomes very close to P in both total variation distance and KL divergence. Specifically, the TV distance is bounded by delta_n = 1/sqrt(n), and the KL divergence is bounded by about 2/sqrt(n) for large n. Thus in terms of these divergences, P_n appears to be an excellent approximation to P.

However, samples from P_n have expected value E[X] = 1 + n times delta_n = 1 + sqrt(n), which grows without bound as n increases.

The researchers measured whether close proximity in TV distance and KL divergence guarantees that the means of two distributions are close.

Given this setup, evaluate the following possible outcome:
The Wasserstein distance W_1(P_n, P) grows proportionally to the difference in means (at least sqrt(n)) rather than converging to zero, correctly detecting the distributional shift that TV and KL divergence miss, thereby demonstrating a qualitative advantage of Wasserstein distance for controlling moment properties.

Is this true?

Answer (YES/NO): NO